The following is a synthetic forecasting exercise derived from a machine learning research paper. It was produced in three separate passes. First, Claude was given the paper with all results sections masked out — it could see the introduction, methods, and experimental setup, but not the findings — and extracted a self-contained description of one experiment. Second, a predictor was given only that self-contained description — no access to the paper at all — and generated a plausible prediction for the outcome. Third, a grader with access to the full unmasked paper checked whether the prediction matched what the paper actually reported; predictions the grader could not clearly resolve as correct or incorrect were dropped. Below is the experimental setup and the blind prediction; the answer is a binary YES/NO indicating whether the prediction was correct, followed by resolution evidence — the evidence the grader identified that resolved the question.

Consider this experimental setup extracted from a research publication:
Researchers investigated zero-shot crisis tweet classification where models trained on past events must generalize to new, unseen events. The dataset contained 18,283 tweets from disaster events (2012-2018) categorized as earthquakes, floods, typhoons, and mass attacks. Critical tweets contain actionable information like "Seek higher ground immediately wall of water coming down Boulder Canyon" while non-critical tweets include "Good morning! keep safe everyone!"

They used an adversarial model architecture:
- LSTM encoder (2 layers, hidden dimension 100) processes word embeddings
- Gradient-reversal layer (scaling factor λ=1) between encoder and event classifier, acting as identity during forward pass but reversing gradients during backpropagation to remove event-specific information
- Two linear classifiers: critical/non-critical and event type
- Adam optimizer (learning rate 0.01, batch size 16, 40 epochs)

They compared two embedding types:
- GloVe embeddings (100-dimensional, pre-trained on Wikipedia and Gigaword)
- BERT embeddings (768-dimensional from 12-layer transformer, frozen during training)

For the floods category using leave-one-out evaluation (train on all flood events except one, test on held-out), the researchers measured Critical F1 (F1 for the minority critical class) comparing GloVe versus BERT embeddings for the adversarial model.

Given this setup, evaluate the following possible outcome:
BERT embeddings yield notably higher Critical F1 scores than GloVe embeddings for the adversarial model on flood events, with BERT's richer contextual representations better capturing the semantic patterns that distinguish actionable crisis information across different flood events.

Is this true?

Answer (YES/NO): NO